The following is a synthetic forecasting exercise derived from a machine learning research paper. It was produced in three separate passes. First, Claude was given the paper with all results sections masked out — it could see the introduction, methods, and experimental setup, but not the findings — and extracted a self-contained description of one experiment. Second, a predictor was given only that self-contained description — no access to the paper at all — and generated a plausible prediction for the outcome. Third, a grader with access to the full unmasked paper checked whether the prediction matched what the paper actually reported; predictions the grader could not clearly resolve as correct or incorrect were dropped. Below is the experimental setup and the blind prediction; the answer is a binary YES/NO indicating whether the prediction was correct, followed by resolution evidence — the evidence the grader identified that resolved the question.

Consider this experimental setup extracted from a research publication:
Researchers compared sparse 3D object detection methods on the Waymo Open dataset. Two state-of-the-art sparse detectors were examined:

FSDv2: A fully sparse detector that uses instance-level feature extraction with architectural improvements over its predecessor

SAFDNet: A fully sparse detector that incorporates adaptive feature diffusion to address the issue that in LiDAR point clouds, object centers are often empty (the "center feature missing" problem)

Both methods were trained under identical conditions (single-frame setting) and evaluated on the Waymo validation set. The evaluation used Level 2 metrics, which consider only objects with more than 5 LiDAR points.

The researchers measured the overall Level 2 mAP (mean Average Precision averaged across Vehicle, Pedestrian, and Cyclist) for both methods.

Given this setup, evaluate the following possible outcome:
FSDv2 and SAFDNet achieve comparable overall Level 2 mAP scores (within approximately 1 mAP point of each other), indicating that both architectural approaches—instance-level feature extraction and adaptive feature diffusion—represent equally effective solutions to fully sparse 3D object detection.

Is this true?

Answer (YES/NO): YES